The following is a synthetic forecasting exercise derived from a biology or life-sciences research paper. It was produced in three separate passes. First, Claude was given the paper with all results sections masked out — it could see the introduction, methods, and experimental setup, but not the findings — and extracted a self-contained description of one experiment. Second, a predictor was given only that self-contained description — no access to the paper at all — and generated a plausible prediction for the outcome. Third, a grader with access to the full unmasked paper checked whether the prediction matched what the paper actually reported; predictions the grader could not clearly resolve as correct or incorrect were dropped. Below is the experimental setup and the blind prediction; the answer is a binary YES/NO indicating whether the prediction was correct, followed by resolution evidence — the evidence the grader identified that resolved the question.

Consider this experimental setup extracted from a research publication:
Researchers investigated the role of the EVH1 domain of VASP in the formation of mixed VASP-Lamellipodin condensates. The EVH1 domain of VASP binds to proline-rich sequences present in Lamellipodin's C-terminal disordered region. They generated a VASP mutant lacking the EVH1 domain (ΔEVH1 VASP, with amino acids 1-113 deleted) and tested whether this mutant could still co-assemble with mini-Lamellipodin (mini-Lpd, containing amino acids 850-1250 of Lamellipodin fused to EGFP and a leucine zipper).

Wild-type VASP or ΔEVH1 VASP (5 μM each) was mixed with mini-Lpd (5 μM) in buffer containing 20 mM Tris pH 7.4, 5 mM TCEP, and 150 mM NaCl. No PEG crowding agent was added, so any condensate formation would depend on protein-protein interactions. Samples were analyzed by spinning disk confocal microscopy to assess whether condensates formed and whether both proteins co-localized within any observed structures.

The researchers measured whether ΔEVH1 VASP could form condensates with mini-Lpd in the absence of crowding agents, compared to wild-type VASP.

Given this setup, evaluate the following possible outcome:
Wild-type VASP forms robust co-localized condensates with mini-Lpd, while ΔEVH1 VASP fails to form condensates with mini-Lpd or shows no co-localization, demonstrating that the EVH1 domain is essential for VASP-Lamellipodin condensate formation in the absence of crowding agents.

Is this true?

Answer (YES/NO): YES